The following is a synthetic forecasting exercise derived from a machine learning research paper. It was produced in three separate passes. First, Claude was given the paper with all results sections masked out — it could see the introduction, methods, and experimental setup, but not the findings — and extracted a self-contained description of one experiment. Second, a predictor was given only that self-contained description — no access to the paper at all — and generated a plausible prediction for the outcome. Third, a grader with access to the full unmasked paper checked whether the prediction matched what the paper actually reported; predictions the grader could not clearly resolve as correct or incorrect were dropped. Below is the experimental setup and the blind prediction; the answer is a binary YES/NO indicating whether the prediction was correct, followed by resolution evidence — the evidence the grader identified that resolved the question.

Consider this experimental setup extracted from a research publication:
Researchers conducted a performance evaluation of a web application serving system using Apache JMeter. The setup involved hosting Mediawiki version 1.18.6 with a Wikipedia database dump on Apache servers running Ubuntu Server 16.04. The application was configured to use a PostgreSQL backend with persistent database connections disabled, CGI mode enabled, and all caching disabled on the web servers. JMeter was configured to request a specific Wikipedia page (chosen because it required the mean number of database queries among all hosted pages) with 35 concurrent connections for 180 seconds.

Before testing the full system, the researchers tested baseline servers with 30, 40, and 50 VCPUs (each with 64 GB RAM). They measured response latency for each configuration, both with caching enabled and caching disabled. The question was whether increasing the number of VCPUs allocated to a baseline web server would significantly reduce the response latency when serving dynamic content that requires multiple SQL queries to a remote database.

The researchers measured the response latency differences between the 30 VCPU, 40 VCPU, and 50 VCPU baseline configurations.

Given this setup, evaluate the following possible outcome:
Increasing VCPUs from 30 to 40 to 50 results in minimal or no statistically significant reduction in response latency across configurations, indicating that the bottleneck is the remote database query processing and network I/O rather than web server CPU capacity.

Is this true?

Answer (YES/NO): YES